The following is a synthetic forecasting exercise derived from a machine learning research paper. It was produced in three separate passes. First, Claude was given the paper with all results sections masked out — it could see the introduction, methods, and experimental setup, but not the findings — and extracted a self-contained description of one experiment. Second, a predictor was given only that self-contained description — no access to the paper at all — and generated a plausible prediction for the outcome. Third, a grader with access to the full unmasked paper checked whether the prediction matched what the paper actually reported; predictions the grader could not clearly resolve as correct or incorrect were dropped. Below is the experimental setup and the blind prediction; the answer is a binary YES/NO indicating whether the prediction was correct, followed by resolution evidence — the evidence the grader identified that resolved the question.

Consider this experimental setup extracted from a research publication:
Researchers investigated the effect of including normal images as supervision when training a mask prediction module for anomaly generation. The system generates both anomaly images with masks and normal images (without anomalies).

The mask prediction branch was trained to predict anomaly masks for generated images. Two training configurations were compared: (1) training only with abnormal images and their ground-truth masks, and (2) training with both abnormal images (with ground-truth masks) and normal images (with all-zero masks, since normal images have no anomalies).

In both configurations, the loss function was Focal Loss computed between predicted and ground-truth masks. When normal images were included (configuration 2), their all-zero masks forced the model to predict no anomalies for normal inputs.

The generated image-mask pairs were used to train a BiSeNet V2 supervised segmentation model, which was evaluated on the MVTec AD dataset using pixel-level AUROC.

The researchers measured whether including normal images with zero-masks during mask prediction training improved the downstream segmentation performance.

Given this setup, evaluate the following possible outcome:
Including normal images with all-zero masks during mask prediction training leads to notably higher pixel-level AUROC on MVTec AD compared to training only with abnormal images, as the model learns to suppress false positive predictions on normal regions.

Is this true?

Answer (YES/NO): YES